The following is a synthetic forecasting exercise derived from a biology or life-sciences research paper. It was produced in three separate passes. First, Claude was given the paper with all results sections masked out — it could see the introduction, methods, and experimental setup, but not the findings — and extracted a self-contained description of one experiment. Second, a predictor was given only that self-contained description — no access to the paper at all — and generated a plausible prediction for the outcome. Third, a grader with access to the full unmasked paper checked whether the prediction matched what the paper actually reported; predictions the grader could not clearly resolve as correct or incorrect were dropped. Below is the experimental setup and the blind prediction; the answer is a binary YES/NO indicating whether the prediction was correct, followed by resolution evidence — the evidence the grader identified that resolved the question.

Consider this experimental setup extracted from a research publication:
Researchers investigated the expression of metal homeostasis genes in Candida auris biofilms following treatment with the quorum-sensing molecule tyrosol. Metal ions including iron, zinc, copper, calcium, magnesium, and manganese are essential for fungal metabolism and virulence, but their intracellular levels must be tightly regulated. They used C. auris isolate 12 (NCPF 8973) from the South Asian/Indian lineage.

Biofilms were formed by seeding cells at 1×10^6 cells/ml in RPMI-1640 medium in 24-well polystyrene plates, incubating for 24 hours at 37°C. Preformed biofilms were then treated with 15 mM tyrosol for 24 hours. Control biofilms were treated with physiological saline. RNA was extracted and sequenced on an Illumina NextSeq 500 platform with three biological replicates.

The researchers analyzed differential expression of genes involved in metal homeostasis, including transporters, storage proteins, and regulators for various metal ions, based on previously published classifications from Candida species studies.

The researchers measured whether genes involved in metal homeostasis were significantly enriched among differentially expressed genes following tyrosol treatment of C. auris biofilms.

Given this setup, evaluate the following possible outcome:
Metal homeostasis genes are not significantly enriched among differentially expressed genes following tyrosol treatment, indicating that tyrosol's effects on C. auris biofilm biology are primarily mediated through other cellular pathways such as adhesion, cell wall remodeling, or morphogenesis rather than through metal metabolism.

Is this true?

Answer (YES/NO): NO